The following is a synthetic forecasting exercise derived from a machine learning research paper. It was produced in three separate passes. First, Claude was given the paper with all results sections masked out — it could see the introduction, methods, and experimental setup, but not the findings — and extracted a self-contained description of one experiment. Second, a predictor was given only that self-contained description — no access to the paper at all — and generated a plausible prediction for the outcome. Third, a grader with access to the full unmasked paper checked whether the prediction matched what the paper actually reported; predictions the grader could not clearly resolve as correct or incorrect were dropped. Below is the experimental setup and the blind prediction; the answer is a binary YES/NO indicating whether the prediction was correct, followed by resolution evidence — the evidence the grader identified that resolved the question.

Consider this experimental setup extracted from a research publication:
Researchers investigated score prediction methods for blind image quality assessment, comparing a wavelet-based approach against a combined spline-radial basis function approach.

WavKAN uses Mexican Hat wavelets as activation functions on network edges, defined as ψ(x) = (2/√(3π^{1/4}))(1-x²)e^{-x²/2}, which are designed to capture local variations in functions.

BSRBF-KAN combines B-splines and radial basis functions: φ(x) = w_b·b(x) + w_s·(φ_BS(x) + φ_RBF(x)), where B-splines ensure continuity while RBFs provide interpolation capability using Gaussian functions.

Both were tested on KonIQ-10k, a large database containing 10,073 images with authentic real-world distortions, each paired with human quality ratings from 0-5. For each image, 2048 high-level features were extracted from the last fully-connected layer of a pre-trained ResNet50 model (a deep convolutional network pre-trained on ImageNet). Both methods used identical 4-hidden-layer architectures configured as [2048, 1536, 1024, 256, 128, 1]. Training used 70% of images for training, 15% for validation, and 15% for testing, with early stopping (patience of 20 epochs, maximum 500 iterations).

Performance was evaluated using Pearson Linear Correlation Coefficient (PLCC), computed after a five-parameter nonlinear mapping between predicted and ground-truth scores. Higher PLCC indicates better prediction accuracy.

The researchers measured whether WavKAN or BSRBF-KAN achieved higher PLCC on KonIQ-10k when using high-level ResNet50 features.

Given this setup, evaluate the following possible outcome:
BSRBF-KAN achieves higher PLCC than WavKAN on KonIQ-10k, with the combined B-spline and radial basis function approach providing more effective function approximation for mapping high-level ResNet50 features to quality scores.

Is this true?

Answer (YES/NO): YES